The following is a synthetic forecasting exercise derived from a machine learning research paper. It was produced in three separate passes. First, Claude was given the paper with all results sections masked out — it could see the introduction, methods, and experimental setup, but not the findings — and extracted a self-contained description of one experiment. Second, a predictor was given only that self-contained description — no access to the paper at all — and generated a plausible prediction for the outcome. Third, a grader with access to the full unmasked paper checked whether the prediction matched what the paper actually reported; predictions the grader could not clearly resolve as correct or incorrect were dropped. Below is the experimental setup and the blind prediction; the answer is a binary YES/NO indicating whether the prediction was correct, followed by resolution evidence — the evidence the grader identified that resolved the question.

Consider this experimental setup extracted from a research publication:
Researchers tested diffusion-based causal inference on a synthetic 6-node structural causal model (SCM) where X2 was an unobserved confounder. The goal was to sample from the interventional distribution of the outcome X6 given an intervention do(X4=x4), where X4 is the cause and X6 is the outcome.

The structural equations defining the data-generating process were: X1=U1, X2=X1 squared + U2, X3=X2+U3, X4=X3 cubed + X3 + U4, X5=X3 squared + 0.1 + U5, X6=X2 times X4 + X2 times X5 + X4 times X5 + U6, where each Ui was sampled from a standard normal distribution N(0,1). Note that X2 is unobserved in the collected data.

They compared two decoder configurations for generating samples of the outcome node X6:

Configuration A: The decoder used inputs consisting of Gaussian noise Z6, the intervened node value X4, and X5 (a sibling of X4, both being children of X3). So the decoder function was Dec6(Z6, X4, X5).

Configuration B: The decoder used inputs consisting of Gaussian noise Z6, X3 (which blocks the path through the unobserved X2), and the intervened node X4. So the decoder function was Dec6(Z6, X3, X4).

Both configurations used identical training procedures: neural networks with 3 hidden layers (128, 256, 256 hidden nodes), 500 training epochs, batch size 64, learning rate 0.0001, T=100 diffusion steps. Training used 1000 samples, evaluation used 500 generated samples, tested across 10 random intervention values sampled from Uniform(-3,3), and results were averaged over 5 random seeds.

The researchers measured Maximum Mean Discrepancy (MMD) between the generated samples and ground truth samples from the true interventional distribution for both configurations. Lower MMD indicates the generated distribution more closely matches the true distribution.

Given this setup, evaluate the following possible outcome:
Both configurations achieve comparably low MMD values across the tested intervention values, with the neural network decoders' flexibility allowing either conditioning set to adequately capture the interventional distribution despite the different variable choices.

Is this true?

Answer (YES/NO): YES